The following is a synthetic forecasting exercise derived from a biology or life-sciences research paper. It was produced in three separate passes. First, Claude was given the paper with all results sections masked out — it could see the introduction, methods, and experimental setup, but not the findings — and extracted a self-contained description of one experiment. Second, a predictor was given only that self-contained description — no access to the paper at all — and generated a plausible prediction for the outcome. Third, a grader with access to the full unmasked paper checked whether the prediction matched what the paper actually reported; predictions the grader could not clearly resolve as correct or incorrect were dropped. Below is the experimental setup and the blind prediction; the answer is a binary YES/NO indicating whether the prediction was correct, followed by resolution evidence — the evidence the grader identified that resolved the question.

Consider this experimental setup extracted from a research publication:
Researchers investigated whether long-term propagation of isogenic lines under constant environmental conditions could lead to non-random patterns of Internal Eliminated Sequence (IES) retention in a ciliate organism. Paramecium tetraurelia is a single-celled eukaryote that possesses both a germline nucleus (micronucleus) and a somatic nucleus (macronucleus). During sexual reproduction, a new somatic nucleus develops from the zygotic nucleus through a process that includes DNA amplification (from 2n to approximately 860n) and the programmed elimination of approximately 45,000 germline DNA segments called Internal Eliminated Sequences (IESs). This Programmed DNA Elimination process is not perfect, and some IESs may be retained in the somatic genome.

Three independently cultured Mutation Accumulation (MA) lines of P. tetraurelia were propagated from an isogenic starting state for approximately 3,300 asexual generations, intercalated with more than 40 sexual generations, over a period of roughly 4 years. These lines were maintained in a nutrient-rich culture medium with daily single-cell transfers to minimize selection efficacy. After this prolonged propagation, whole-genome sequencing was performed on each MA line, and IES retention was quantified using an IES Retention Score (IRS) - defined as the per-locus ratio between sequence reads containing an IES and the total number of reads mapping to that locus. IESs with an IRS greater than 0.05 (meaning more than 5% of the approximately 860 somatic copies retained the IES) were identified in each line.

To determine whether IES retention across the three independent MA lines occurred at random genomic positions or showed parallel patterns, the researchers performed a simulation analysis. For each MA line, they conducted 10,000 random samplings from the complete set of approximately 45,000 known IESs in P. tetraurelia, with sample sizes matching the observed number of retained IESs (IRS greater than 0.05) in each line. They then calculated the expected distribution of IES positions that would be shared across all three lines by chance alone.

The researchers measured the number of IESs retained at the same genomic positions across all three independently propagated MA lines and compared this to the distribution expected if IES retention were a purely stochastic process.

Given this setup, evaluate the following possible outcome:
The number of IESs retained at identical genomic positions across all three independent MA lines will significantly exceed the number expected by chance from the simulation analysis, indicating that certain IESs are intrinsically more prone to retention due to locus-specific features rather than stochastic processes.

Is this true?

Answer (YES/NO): NO